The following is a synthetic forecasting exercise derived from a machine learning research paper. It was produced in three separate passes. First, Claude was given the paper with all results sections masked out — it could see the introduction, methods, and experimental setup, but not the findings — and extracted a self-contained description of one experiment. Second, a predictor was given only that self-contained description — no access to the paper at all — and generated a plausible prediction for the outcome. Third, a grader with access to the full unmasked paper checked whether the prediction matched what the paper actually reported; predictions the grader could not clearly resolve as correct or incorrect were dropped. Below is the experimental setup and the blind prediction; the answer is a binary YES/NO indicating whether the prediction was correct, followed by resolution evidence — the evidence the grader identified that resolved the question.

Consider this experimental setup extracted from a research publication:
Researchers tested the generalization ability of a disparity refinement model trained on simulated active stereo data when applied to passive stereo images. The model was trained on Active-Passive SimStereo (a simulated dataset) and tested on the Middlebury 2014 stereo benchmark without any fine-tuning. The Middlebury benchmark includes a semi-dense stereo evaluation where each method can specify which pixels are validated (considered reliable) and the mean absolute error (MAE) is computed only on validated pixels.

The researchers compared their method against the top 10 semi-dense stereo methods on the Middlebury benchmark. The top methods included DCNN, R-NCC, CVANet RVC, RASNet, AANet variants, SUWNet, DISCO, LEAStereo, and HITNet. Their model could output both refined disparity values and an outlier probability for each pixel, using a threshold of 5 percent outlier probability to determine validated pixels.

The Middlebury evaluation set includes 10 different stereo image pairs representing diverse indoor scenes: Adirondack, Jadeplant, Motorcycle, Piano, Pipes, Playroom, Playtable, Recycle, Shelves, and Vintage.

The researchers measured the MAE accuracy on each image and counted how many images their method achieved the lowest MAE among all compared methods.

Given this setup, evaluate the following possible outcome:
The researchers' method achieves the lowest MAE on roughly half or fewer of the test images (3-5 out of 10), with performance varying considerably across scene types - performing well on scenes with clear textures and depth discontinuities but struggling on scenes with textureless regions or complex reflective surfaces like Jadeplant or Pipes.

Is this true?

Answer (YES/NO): NO